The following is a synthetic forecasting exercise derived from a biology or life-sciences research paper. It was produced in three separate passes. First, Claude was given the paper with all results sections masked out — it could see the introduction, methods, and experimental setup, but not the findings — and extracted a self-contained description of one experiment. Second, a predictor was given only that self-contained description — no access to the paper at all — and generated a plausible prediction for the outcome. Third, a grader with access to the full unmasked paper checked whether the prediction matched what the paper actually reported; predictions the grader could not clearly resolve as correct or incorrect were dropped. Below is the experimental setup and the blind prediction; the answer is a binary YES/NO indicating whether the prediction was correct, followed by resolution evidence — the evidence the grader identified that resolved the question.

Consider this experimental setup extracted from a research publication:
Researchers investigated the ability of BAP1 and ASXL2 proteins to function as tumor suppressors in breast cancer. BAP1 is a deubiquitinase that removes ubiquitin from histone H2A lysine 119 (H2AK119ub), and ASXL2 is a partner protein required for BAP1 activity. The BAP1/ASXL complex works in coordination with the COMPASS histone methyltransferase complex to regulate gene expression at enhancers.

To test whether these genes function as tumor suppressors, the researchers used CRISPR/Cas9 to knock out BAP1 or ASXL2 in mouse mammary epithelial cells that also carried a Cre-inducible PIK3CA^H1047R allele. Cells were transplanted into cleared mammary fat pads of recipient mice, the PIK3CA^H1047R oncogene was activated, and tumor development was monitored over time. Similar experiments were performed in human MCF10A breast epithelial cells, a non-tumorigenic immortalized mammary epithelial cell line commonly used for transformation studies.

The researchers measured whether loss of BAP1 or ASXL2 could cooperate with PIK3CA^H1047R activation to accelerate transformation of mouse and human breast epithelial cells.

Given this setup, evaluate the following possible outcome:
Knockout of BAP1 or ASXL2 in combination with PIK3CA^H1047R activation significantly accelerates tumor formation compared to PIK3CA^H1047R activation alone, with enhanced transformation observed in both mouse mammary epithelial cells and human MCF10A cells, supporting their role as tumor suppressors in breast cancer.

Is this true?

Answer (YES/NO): NO